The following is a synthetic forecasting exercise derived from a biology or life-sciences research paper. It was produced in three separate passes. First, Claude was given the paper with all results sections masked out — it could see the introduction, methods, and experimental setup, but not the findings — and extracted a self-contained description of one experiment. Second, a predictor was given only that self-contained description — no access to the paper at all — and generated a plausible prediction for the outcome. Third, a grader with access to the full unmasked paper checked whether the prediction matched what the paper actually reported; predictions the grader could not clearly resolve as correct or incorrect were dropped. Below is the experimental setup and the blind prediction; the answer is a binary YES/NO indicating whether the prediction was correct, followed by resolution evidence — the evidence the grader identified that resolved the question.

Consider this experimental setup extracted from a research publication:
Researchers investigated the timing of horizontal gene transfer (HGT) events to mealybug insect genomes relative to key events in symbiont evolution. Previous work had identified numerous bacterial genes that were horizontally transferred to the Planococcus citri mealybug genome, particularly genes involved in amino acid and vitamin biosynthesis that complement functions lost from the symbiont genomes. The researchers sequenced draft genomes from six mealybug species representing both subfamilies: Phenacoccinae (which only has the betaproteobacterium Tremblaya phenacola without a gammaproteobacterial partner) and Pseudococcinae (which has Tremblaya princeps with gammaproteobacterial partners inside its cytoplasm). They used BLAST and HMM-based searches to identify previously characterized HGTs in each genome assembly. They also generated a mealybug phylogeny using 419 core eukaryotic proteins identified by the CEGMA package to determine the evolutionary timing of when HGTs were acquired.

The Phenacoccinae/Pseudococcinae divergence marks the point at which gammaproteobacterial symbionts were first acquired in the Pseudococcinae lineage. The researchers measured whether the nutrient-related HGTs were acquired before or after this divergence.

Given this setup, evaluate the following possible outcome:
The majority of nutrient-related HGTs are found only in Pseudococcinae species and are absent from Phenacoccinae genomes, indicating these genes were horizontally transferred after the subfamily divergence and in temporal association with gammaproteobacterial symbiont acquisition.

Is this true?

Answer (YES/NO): NO